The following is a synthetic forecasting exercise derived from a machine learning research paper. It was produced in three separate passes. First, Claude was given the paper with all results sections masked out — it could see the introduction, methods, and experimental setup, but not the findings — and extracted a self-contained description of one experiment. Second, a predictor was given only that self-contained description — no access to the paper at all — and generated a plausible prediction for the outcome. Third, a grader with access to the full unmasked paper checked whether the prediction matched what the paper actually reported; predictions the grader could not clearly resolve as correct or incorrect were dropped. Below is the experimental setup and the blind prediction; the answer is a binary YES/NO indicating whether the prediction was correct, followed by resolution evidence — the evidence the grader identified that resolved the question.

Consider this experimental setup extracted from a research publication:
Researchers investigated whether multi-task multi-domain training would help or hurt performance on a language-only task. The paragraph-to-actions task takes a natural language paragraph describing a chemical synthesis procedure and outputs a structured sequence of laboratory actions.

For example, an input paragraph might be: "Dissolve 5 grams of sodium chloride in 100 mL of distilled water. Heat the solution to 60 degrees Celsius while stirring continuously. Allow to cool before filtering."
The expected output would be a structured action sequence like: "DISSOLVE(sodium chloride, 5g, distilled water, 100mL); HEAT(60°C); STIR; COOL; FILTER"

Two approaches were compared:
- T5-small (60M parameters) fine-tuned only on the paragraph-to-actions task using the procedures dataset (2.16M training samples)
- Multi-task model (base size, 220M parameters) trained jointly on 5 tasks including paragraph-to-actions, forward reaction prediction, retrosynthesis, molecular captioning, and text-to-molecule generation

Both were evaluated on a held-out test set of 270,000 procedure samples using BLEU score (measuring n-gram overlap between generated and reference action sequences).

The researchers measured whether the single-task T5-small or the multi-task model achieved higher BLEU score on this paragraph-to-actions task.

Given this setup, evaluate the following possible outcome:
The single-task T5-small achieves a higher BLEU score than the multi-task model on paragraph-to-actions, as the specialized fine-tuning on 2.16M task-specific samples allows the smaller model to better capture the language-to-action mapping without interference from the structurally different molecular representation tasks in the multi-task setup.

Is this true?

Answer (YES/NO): YES